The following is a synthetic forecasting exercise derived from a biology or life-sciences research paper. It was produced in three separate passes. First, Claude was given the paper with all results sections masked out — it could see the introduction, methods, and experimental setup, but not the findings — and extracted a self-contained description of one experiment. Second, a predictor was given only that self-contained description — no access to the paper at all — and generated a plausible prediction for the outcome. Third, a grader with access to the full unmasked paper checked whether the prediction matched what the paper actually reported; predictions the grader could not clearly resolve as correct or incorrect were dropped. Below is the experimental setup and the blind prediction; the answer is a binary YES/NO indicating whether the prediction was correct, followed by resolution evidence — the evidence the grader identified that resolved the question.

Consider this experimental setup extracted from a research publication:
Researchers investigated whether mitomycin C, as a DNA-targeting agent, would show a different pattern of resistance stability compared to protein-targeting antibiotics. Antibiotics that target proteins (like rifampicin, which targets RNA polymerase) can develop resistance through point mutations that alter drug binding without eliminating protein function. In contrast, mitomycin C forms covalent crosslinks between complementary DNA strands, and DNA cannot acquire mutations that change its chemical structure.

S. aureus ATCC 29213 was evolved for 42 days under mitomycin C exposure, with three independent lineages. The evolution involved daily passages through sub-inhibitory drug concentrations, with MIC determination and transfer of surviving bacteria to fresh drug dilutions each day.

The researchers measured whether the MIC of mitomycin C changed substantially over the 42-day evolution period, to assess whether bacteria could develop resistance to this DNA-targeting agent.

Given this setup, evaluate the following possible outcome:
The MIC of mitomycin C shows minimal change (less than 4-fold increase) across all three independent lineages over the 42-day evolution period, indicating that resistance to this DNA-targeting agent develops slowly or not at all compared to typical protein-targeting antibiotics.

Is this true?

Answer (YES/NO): NO